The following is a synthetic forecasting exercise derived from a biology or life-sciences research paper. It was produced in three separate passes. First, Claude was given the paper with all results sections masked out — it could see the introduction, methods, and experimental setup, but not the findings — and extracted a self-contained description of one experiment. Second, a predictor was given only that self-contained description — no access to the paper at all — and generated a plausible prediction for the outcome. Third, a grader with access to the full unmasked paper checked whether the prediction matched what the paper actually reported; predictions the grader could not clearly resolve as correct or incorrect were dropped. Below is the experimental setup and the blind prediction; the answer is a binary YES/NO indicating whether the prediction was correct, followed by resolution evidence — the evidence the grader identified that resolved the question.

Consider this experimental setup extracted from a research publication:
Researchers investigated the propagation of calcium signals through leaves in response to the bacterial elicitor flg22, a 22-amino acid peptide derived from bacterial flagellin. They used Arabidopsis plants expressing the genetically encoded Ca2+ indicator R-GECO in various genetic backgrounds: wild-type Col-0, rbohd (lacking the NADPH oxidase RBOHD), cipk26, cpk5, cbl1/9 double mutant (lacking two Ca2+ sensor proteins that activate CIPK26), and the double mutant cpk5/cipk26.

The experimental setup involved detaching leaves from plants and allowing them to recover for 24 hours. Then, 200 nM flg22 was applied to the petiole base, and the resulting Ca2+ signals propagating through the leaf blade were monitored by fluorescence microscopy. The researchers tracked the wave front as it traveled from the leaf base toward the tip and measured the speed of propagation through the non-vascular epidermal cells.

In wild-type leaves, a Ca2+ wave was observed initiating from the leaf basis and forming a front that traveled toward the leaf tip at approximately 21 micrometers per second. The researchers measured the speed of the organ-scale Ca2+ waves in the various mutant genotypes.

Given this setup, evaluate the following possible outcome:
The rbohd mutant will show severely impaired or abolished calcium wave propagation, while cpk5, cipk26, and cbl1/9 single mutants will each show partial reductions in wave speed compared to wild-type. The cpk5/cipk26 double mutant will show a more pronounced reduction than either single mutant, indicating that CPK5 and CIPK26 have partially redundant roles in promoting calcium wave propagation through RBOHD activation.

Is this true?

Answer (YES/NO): YES